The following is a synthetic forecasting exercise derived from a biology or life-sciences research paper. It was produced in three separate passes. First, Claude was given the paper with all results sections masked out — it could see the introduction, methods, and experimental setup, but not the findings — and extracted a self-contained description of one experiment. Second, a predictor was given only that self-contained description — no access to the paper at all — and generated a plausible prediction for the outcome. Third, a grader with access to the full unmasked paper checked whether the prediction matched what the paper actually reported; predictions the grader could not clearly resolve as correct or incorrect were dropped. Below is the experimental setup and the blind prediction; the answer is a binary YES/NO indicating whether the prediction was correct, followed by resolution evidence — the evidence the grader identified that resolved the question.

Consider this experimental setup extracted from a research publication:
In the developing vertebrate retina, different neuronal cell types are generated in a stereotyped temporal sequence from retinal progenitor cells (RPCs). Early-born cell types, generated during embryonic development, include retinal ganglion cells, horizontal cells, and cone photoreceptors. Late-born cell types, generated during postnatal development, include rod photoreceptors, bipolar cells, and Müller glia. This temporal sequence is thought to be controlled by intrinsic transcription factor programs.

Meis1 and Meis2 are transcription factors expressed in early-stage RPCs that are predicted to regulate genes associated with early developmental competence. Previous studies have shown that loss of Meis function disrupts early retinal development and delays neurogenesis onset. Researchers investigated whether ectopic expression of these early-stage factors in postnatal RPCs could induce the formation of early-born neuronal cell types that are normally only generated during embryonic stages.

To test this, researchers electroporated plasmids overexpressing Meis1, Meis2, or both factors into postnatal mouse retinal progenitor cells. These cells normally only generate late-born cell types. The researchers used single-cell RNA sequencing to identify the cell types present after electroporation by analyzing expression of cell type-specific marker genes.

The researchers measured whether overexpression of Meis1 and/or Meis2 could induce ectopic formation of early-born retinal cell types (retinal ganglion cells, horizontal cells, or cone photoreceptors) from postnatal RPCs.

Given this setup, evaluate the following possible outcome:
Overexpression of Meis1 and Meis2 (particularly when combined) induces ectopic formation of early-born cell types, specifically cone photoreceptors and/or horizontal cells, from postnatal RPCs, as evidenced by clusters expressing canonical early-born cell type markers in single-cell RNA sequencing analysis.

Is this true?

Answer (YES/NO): NO